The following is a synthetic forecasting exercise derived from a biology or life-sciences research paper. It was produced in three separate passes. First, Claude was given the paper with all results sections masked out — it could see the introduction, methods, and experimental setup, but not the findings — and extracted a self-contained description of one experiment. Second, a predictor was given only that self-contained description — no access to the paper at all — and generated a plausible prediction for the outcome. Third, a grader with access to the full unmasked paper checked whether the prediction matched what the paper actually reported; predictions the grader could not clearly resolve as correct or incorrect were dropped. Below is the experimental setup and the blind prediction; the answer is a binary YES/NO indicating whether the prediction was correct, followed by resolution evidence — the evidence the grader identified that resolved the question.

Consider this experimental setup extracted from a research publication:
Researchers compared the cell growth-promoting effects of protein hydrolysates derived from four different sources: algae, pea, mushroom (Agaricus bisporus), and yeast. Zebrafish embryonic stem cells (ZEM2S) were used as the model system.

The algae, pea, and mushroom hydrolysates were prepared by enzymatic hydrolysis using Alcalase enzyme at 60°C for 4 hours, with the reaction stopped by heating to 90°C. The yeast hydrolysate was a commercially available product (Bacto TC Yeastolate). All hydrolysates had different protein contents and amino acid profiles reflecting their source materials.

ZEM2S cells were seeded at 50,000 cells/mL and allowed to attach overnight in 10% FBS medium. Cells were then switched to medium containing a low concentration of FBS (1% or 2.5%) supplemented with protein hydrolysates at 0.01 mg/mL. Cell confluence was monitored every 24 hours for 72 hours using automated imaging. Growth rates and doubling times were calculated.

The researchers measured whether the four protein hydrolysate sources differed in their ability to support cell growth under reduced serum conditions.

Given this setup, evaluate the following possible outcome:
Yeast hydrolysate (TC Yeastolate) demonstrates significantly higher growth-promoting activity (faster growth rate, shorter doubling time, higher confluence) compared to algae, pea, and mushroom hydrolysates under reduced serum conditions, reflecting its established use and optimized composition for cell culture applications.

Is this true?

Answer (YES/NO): NO